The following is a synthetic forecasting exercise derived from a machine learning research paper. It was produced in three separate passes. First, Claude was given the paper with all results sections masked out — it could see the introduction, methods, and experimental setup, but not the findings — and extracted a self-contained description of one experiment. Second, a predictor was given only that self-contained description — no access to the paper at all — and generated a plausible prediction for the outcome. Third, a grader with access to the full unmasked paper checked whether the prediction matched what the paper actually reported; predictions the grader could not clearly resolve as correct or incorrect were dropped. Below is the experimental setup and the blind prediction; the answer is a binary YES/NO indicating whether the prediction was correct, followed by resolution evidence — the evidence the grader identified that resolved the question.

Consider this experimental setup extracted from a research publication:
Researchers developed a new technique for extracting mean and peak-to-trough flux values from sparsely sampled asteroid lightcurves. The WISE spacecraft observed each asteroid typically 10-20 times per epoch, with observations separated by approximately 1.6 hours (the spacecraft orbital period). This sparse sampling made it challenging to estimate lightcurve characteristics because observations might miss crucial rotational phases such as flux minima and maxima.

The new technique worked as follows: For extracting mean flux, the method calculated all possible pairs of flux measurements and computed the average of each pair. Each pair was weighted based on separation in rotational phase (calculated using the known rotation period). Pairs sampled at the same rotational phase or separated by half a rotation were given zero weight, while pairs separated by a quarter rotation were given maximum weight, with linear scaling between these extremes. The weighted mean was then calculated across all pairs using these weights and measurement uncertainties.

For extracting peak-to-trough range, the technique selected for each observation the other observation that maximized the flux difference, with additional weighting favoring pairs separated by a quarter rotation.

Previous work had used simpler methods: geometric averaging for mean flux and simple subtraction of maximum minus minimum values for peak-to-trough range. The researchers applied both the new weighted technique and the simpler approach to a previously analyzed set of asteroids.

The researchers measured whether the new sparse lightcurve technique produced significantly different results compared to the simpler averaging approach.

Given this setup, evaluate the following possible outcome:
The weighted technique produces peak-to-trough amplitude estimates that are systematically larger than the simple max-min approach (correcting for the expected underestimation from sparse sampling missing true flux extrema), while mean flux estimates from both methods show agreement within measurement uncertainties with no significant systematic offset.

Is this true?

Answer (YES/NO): NO